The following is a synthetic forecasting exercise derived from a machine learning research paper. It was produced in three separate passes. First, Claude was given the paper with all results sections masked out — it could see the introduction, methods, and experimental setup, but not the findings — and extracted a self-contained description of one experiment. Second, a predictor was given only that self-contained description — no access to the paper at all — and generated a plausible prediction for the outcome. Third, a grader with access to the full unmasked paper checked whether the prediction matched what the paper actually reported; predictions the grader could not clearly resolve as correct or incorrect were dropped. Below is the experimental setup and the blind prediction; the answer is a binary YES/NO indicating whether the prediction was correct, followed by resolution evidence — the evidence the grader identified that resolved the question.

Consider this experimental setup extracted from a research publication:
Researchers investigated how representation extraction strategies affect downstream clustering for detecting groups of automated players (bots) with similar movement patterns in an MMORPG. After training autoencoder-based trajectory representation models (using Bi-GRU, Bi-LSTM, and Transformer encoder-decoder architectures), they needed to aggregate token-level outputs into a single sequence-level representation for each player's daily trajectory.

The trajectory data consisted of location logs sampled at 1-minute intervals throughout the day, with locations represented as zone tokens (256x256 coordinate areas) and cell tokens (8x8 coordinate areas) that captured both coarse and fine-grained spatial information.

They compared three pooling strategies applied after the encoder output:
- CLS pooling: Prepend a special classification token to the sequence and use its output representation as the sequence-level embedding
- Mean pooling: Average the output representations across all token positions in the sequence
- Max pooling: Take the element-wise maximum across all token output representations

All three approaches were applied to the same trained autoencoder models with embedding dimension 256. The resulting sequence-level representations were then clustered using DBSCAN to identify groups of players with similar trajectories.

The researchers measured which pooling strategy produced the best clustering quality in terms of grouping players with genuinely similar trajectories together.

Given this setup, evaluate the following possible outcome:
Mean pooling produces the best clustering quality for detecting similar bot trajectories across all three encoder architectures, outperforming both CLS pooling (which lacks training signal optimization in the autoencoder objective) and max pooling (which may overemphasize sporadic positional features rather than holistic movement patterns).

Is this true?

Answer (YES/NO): YES